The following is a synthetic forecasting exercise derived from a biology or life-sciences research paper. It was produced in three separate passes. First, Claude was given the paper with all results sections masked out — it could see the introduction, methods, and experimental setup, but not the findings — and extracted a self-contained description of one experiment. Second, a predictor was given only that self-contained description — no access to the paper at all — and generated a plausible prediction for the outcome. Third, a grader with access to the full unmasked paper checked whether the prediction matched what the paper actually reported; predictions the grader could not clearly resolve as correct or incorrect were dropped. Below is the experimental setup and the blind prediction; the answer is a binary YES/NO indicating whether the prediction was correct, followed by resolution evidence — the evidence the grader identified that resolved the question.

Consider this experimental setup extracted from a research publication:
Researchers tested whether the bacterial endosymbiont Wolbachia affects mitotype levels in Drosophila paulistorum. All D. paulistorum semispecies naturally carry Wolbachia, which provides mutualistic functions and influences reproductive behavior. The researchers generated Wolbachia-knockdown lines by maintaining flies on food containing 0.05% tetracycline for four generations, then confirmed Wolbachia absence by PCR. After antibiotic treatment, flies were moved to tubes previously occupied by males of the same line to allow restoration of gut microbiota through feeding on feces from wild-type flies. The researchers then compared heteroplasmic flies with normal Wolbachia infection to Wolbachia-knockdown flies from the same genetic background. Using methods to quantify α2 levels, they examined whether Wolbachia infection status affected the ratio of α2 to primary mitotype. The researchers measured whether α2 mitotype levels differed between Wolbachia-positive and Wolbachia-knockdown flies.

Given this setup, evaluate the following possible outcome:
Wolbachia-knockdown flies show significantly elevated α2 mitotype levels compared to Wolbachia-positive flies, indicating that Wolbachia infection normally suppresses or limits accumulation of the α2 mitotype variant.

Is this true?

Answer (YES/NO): NO